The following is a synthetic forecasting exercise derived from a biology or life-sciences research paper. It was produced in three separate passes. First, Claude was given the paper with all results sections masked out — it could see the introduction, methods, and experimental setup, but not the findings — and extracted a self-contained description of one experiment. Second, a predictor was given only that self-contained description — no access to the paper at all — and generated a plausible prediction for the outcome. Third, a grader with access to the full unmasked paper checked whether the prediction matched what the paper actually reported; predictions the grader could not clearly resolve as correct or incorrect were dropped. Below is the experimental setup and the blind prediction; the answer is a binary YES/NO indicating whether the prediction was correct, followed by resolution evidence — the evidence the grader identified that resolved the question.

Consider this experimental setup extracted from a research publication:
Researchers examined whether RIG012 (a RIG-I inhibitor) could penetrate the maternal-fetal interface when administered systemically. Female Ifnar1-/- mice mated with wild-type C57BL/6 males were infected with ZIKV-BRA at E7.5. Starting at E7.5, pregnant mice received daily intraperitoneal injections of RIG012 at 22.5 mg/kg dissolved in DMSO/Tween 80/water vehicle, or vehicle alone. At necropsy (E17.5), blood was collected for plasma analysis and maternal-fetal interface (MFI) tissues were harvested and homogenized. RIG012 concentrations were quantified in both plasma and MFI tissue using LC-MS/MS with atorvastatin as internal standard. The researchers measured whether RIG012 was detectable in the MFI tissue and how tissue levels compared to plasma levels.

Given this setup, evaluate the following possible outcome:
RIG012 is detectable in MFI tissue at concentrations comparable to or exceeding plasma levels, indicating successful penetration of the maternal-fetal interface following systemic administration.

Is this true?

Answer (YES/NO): YES